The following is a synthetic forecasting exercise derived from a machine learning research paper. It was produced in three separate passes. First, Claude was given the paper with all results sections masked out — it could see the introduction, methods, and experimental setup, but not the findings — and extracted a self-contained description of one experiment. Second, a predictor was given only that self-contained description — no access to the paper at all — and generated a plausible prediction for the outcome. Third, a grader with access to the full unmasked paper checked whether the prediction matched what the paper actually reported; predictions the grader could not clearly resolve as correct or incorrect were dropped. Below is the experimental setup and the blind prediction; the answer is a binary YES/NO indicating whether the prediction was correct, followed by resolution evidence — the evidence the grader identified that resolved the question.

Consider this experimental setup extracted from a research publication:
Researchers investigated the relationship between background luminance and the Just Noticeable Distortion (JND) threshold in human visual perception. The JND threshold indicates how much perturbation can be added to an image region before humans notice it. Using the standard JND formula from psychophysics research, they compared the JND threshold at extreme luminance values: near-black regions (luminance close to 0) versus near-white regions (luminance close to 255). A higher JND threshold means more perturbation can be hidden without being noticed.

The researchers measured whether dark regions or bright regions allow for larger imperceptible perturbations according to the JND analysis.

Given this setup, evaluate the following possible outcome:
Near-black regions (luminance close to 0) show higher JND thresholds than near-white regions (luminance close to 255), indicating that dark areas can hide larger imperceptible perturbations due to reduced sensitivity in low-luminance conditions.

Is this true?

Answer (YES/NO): YES